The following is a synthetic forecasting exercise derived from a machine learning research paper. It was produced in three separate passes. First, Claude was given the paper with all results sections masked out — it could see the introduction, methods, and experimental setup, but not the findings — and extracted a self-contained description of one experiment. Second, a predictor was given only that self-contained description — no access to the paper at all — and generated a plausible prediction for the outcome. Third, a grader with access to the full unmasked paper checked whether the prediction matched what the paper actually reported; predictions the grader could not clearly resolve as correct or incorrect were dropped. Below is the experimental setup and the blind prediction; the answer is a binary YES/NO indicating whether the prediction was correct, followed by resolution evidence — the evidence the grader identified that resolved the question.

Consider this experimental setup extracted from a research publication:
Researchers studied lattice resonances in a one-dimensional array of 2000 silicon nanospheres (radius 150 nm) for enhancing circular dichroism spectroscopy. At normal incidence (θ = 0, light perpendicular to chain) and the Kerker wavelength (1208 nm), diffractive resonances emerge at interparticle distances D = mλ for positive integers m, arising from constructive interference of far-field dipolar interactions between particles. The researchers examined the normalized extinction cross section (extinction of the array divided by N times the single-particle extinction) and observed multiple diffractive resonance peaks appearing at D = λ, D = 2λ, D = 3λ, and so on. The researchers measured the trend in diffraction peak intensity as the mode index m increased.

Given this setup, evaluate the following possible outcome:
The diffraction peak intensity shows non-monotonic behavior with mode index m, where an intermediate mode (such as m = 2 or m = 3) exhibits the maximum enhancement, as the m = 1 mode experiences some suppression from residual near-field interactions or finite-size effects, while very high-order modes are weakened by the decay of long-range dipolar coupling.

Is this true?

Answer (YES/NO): NO